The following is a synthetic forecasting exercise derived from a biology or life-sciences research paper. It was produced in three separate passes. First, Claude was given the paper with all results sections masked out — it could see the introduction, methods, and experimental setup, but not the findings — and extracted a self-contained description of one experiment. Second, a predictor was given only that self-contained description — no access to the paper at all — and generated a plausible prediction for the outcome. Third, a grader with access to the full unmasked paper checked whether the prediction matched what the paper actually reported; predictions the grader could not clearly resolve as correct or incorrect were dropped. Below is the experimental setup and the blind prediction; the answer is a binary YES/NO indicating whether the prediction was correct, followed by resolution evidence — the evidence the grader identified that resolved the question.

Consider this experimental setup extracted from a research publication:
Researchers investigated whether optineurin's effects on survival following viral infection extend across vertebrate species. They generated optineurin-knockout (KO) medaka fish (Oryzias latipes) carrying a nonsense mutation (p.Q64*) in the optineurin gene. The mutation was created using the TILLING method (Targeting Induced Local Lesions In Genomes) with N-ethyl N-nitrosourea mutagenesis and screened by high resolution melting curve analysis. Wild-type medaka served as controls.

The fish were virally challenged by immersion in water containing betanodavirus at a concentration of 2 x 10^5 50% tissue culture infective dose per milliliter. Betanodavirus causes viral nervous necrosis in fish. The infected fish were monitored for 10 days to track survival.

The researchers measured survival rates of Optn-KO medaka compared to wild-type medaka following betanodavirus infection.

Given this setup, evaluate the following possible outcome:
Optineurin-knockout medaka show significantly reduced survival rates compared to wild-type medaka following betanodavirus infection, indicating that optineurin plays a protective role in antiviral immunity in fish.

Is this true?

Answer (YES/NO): NO